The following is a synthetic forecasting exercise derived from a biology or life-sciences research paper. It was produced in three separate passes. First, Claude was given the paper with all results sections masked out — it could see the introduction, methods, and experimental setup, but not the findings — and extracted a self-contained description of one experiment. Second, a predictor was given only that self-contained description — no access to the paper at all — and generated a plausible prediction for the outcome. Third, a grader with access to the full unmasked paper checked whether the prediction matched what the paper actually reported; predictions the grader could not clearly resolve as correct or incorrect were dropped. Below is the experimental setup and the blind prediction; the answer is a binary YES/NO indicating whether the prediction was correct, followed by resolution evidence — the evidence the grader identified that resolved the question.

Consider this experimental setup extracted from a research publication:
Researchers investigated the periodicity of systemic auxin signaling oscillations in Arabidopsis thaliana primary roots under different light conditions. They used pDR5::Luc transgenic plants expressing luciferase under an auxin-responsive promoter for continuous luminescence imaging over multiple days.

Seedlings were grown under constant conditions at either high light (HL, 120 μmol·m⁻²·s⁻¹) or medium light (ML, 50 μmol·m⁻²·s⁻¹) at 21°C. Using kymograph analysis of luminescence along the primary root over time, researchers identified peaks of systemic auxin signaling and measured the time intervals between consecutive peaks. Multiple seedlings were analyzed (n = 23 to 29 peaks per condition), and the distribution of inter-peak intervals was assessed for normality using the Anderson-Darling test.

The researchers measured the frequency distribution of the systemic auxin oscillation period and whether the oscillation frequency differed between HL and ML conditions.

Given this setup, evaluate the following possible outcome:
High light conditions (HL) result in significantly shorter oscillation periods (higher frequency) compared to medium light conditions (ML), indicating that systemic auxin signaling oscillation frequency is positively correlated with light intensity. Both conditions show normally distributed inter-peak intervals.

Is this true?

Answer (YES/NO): NO